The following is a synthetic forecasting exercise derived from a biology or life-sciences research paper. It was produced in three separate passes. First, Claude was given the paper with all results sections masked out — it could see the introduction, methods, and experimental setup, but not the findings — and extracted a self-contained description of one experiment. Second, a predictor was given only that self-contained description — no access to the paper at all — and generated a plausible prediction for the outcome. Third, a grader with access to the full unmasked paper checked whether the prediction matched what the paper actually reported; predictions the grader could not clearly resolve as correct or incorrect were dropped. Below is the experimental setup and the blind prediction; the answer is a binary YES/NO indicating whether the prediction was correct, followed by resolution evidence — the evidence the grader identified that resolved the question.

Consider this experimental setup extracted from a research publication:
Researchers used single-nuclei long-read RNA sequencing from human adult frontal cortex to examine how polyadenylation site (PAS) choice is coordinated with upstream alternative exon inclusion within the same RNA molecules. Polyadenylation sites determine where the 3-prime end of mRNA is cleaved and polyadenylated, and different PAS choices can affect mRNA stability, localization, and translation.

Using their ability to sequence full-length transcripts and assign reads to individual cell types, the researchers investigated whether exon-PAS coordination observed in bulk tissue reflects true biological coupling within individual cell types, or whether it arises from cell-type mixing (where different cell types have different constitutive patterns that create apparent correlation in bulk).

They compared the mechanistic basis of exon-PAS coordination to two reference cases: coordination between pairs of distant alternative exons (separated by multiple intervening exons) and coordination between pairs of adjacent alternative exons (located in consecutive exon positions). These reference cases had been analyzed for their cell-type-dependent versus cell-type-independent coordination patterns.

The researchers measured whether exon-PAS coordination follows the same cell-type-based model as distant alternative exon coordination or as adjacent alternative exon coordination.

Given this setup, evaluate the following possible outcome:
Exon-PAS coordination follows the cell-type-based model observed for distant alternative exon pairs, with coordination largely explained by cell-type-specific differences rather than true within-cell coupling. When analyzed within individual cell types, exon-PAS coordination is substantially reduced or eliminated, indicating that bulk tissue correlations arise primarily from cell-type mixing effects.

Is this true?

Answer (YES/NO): YES